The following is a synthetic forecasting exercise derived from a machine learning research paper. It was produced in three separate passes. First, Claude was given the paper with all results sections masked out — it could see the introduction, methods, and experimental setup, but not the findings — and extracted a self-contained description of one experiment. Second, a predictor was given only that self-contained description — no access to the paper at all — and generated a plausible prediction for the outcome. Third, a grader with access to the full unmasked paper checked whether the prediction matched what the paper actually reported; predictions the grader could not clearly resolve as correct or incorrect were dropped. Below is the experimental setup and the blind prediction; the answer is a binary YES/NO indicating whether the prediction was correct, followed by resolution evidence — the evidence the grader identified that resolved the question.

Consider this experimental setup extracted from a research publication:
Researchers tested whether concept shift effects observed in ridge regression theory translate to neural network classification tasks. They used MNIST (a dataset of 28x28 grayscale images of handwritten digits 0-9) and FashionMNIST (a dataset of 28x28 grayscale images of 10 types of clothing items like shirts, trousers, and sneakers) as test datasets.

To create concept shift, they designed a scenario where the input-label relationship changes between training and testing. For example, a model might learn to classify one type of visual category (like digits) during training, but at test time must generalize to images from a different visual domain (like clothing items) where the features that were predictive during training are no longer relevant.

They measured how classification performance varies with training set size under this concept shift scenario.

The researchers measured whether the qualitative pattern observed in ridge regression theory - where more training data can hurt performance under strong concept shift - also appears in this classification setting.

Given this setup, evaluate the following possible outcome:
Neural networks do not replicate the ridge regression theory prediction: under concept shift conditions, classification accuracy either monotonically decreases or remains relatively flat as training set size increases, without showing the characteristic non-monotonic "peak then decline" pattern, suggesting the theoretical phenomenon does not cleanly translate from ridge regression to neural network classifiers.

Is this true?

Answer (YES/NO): NO